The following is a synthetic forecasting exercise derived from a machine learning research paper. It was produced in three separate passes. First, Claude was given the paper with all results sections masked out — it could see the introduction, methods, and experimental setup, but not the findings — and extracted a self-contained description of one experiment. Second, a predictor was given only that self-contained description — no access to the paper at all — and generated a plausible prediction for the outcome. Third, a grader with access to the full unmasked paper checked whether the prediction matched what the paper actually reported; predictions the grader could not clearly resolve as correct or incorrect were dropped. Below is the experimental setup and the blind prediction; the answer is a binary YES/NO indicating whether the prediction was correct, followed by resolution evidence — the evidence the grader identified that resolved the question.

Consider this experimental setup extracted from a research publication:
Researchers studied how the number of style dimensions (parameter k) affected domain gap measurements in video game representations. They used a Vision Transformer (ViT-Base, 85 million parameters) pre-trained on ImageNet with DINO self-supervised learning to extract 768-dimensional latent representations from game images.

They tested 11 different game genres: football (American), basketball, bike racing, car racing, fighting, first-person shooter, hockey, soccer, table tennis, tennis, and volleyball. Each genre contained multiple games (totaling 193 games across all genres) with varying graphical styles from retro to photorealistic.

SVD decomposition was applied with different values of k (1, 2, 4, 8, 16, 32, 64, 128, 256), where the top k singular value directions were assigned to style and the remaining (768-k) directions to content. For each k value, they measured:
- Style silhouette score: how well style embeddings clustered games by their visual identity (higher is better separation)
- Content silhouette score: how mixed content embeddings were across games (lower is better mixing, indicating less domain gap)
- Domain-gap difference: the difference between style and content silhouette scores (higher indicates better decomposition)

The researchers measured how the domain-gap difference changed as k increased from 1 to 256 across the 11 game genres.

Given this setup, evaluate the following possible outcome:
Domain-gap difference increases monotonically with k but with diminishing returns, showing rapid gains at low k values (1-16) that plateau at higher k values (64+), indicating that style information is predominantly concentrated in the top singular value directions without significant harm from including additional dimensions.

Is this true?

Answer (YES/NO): NO